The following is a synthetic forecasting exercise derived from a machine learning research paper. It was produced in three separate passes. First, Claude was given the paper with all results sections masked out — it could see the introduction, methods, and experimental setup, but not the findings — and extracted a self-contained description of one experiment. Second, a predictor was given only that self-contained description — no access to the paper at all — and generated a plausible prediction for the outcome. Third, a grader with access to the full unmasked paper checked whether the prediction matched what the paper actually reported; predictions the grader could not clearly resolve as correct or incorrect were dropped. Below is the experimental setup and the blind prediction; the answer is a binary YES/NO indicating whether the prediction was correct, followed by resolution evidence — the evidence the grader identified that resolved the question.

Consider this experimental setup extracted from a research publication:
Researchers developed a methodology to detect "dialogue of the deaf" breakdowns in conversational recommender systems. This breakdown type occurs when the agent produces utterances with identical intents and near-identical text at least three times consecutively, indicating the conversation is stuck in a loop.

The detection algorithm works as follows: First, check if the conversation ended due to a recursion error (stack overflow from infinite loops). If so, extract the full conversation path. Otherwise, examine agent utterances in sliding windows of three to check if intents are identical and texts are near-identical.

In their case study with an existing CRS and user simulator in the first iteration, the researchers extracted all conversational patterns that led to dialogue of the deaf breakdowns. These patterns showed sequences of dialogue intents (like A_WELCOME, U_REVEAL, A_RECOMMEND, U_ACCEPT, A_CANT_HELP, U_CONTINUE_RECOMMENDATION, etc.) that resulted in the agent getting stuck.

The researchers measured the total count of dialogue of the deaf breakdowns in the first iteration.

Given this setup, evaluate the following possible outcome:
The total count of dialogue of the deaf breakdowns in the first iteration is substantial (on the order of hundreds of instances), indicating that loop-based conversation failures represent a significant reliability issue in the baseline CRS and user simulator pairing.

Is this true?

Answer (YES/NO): NO